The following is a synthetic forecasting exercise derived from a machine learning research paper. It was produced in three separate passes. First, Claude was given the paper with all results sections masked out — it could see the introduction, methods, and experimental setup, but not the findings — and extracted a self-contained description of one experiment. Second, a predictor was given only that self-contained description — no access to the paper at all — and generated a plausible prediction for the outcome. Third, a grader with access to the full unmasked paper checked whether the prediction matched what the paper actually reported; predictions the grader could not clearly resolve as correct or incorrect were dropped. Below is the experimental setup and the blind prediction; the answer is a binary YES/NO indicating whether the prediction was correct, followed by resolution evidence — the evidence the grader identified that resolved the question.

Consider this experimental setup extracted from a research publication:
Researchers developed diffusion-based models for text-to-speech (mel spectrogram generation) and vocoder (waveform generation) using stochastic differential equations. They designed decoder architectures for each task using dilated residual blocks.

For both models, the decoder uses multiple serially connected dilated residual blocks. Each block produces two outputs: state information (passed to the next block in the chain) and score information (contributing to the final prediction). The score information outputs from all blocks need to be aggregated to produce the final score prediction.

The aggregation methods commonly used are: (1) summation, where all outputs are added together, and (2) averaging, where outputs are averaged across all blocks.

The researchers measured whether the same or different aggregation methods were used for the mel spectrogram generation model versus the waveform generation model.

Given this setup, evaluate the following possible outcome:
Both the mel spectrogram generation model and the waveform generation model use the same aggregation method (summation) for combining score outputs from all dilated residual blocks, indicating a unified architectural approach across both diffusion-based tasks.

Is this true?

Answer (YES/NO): NO